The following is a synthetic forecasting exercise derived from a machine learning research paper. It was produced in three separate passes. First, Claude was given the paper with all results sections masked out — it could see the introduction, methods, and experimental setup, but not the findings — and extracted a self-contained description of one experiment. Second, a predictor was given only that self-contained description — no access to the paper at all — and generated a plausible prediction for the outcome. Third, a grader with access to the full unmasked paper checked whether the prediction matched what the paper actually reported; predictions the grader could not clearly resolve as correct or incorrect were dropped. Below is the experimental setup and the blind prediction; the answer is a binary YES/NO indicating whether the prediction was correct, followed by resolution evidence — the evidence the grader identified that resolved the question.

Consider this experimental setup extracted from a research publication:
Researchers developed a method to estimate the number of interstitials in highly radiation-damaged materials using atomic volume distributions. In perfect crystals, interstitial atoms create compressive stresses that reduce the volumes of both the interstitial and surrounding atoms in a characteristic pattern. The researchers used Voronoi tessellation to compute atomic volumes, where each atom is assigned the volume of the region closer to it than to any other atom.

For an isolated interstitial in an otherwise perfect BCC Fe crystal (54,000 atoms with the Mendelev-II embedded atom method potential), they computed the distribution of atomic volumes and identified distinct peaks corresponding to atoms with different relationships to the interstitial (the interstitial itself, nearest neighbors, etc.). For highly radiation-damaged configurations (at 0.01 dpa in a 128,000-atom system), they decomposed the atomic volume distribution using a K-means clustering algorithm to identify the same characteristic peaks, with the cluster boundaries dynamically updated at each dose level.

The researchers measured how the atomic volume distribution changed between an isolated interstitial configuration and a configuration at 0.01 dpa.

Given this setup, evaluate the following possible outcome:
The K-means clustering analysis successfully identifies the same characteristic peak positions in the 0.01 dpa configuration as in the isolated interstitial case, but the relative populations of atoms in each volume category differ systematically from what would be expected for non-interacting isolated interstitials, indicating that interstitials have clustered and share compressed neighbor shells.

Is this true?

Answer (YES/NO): NO